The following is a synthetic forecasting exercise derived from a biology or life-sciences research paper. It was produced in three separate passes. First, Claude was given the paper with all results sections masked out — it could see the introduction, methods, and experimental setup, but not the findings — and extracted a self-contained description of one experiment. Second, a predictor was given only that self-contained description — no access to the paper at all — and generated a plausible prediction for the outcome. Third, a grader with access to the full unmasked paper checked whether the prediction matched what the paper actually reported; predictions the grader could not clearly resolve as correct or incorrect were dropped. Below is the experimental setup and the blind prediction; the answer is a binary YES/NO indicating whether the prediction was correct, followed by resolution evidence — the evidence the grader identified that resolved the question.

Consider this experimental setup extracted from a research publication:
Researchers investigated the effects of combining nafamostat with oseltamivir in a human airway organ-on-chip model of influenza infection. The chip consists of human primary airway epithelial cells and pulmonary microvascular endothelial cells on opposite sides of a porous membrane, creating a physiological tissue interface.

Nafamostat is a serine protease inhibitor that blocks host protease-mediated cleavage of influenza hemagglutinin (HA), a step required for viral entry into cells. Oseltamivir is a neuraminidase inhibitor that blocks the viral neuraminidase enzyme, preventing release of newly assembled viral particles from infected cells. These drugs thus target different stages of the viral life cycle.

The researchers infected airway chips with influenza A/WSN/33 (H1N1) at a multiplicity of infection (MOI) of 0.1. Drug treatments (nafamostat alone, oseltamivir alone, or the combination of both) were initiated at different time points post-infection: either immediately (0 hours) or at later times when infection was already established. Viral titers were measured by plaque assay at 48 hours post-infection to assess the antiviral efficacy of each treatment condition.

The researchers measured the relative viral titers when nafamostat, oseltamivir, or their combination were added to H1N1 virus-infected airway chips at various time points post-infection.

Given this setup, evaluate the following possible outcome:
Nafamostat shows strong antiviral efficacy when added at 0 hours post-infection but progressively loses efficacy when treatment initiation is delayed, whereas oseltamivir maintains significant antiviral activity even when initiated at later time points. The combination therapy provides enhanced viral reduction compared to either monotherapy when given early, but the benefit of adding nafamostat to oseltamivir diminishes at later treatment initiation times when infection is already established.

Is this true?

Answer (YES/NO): NO